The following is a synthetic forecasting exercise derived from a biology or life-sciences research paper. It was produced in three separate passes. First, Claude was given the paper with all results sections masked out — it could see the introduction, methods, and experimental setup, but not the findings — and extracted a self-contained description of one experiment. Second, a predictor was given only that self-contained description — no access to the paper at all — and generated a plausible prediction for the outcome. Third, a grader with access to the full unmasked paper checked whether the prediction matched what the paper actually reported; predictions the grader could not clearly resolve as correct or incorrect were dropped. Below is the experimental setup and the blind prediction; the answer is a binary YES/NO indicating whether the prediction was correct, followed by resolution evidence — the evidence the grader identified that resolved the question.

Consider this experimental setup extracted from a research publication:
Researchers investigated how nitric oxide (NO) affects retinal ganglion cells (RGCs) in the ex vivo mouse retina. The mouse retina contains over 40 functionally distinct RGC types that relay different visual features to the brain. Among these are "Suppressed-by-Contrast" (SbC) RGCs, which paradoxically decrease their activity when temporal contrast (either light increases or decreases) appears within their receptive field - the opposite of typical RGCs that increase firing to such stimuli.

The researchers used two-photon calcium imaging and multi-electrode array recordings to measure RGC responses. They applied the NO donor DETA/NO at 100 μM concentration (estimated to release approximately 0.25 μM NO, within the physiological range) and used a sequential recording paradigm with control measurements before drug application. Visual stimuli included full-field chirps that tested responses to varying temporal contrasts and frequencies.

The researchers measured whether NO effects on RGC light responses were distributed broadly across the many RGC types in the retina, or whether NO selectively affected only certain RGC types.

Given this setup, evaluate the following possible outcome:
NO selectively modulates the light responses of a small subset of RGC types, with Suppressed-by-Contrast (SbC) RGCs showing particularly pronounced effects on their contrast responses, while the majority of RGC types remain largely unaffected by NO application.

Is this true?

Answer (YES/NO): YES